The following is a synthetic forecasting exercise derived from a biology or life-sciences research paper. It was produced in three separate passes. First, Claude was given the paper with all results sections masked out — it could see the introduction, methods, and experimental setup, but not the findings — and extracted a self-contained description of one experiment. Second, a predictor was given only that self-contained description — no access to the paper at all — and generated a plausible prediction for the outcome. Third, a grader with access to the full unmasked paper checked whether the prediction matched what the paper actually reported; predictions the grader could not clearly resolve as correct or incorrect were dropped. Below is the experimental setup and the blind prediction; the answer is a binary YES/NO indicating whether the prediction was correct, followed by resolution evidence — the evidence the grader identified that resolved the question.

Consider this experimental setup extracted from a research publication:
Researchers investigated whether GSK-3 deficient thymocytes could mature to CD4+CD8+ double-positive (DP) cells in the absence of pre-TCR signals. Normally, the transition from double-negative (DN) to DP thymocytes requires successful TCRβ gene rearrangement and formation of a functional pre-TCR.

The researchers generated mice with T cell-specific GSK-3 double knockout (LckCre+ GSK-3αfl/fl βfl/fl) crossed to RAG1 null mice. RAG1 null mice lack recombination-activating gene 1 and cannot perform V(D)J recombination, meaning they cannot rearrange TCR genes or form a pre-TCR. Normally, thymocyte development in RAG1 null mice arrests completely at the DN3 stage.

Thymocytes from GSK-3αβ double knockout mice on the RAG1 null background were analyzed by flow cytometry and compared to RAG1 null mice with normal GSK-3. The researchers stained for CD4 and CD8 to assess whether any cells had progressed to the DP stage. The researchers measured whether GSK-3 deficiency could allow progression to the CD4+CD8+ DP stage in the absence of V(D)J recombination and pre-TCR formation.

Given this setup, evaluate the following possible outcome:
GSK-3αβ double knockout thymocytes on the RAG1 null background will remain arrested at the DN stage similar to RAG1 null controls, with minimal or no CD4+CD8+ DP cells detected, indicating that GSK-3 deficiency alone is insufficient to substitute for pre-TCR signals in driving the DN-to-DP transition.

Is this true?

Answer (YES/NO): NO